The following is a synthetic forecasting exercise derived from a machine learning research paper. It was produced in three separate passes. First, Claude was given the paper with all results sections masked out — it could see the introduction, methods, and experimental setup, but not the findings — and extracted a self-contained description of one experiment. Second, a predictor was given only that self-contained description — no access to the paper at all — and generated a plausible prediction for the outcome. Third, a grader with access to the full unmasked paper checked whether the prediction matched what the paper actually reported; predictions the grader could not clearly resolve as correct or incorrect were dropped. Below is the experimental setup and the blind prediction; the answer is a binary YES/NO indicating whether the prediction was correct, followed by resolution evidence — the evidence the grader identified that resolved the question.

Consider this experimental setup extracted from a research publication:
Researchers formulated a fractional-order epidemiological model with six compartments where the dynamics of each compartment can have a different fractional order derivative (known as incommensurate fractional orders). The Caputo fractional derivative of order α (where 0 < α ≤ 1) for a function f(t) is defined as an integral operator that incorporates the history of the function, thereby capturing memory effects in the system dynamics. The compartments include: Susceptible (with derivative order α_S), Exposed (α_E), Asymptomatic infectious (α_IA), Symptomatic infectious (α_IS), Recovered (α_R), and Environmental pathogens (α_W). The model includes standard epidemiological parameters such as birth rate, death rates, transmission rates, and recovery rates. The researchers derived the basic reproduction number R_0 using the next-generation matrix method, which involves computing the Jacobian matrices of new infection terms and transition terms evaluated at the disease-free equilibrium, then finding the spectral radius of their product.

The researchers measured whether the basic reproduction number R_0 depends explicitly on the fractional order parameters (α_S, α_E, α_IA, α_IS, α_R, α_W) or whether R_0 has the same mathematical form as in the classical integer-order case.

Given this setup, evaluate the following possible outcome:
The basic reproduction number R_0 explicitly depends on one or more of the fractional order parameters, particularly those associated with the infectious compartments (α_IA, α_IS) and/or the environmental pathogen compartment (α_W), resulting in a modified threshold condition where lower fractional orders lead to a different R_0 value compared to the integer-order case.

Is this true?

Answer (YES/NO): NO